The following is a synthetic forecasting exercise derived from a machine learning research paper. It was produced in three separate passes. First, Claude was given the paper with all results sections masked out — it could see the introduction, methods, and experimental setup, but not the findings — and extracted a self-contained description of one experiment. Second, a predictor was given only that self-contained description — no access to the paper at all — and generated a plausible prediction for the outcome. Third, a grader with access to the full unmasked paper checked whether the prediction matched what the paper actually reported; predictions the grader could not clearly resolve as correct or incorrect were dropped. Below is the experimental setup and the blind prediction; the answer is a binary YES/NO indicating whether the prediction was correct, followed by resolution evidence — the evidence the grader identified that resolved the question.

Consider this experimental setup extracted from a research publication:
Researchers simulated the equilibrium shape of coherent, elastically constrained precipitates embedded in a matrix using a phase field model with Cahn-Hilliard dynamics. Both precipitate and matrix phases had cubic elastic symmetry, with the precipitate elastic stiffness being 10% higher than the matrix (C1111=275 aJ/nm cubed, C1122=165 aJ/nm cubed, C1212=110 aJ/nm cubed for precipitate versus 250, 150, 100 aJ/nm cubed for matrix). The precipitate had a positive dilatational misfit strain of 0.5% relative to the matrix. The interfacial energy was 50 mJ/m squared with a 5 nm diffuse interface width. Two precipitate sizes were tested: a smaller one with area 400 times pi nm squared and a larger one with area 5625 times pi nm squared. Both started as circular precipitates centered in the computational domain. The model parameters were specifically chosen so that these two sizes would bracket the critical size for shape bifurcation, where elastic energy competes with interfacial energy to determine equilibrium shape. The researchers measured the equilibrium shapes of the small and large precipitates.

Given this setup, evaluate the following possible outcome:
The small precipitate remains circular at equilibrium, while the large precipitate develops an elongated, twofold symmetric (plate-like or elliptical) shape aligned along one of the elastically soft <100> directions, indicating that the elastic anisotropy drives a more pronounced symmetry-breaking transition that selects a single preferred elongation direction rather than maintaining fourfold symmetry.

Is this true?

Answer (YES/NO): NO